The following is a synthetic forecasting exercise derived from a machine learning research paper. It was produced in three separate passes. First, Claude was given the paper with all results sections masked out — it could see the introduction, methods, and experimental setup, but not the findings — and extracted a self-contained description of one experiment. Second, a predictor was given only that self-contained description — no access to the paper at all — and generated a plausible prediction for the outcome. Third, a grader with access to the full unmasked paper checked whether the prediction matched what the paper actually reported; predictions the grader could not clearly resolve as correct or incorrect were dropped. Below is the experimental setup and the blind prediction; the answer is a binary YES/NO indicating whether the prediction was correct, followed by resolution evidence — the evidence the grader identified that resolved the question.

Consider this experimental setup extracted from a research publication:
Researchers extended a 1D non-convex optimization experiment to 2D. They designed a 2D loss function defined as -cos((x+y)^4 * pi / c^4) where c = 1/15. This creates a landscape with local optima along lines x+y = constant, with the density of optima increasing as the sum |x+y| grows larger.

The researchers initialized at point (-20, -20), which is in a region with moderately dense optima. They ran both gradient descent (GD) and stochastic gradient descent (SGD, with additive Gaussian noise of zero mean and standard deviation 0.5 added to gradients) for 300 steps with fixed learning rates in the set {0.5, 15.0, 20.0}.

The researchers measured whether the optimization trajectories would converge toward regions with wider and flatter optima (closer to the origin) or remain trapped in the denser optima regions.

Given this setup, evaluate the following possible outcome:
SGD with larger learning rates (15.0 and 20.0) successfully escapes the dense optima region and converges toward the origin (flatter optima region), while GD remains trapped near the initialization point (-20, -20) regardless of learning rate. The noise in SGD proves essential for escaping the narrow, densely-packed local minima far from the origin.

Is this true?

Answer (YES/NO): NO